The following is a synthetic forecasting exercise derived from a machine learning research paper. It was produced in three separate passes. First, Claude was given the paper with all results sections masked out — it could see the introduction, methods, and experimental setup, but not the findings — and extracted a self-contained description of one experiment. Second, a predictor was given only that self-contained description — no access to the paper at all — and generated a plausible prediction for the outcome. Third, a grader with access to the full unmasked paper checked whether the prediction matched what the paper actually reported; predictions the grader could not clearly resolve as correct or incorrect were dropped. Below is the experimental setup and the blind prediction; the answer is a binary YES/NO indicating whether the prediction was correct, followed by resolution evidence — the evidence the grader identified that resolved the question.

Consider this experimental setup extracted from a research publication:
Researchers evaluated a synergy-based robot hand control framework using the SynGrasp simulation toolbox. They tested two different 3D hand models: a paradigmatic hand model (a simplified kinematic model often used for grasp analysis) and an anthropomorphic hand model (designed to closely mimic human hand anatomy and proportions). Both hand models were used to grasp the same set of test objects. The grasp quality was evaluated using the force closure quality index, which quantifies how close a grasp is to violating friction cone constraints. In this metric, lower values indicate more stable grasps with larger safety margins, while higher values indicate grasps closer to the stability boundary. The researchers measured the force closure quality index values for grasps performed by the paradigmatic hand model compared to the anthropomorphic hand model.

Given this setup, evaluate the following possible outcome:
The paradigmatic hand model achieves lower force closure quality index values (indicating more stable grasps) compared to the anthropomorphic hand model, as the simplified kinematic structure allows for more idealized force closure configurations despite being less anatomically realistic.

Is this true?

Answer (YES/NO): NO